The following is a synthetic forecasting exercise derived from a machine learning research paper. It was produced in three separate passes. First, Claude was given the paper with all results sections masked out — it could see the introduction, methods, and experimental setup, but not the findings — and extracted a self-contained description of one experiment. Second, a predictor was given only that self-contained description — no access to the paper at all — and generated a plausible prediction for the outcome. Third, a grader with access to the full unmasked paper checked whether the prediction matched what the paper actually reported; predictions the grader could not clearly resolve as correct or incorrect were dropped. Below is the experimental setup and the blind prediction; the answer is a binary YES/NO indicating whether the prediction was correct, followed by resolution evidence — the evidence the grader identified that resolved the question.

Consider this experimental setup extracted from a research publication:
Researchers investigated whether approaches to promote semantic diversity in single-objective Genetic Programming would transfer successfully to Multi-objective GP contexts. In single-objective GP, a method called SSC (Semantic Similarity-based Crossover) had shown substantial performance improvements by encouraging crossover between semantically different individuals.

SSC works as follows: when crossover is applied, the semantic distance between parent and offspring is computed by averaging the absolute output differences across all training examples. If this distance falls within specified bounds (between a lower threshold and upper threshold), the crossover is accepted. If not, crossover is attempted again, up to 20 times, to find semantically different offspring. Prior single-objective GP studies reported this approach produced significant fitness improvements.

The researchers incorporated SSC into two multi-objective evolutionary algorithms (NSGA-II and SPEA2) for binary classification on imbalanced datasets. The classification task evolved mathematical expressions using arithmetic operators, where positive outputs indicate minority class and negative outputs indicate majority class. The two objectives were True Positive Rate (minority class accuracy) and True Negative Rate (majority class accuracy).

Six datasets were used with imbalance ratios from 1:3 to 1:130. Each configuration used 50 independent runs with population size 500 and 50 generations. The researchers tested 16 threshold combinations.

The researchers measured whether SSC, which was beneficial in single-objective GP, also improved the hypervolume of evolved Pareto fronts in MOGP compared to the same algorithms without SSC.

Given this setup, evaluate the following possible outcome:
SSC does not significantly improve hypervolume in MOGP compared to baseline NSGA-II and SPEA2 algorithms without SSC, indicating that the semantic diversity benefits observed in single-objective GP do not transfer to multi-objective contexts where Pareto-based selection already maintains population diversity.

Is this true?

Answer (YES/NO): YES